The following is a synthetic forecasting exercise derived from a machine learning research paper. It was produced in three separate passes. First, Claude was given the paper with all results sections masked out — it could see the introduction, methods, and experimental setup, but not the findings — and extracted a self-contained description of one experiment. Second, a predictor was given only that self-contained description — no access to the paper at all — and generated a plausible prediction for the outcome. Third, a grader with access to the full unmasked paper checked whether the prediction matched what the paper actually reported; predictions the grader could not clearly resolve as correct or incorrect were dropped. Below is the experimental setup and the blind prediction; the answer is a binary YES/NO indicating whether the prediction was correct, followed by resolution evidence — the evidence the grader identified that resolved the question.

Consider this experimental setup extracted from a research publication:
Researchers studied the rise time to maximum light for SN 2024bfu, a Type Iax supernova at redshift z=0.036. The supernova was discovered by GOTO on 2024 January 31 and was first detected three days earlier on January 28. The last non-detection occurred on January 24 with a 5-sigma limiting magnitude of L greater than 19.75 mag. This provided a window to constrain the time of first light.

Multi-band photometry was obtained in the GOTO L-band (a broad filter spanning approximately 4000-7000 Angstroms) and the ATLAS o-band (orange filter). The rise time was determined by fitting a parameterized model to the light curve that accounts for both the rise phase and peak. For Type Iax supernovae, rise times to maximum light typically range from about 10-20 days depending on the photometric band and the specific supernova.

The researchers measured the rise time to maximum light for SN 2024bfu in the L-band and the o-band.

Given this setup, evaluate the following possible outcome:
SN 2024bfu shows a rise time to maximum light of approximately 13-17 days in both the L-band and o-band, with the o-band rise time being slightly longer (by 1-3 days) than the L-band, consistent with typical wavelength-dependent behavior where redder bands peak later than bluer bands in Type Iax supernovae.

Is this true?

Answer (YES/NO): NO